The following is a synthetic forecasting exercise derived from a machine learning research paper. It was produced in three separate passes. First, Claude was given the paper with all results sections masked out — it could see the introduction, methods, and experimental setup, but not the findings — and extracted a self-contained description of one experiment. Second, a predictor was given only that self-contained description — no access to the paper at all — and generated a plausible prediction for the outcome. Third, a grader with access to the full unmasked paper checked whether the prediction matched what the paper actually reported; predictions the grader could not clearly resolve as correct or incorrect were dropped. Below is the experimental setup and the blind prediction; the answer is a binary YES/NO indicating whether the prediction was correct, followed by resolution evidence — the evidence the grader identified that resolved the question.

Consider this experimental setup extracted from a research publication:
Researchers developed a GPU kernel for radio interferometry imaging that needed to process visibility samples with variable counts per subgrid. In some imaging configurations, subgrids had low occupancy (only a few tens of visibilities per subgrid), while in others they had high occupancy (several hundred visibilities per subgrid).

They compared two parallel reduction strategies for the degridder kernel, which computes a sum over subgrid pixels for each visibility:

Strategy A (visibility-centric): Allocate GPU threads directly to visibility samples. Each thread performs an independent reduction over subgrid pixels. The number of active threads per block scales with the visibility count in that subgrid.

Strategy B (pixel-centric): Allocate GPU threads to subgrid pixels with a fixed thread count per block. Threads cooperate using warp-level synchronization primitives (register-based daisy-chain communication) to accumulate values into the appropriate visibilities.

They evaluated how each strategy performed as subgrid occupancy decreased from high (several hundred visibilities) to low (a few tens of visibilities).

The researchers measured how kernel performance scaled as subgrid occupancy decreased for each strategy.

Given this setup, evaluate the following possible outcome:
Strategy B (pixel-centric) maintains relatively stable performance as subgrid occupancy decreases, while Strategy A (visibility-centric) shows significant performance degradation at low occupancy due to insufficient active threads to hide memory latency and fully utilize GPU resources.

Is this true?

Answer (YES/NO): NO